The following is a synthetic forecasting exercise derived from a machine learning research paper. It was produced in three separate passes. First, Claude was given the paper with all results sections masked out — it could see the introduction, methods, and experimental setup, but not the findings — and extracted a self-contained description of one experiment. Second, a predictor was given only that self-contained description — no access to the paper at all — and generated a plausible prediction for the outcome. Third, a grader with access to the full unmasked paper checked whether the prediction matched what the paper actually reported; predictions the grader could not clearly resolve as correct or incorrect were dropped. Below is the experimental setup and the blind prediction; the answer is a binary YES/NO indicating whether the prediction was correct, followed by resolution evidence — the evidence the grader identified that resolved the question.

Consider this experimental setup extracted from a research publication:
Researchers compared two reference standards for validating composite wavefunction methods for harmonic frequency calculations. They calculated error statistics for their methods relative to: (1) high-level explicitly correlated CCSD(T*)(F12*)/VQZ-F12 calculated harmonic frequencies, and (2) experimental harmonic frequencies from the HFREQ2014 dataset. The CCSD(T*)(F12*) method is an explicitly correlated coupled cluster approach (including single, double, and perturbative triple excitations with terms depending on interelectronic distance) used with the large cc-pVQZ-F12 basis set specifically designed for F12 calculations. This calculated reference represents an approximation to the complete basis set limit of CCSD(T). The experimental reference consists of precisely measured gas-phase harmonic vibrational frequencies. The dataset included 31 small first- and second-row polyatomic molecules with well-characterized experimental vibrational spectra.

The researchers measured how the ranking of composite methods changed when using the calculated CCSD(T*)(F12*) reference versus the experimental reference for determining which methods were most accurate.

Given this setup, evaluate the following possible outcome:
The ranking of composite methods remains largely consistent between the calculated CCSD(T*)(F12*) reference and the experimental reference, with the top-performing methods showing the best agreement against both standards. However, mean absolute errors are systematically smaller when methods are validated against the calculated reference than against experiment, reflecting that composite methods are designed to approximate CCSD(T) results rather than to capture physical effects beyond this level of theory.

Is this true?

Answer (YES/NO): NO